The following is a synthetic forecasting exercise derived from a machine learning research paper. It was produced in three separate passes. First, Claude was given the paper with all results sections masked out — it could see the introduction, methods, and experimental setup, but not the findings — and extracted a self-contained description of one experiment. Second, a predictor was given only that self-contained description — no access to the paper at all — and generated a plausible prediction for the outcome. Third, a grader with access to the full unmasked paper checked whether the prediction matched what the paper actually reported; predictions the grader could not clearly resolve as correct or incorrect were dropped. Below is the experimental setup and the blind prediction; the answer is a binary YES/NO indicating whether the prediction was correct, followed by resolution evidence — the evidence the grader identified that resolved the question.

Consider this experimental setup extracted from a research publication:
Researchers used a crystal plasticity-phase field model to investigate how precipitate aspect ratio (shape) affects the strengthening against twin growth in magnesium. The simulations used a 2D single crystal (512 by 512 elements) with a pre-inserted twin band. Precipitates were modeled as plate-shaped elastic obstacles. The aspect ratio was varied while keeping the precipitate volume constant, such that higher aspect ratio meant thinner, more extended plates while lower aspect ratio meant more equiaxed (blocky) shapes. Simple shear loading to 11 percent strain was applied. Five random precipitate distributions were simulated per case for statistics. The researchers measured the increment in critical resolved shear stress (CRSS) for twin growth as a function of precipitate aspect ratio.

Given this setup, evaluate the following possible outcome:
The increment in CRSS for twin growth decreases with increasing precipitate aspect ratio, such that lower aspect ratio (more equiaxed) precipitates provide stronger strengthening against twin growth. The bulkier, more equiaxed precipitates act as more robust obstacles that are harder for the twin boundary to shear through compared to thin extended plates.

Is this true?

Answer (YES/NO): NO